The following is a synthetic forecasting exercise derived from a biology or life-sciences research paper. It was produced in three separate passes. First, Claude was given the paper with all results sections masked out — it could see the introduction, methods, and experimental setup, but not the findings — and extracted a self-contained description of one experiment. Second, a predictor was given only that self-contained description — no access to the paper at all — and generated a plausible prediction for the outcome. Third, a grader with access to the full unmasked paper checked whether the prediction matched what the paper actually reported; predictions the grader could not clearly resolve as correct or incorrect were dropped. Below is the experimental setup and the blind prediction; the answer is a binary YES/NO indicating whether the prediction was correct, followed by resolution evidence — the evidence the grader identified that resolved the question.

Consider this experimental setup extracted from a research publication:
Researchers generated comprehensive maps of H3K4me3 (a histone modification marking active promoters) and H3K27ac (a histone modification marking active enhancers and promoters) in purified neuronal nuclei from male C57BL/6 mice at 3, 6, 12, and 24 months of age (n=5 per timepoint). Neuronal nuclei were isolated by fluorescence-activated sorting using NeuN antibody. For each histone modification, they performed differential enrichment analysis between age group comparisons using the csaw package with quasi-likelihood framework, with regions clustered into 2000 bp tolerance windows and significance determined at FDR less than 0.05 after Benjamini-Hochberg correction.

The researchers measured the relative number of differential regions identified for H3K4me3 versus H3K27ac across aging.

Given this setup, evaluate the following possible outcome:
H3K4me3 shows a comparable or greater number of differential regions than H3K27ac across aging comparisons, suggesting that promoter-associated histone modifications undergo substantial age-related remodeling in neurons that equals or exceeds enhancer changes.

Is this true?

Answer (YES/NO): YES